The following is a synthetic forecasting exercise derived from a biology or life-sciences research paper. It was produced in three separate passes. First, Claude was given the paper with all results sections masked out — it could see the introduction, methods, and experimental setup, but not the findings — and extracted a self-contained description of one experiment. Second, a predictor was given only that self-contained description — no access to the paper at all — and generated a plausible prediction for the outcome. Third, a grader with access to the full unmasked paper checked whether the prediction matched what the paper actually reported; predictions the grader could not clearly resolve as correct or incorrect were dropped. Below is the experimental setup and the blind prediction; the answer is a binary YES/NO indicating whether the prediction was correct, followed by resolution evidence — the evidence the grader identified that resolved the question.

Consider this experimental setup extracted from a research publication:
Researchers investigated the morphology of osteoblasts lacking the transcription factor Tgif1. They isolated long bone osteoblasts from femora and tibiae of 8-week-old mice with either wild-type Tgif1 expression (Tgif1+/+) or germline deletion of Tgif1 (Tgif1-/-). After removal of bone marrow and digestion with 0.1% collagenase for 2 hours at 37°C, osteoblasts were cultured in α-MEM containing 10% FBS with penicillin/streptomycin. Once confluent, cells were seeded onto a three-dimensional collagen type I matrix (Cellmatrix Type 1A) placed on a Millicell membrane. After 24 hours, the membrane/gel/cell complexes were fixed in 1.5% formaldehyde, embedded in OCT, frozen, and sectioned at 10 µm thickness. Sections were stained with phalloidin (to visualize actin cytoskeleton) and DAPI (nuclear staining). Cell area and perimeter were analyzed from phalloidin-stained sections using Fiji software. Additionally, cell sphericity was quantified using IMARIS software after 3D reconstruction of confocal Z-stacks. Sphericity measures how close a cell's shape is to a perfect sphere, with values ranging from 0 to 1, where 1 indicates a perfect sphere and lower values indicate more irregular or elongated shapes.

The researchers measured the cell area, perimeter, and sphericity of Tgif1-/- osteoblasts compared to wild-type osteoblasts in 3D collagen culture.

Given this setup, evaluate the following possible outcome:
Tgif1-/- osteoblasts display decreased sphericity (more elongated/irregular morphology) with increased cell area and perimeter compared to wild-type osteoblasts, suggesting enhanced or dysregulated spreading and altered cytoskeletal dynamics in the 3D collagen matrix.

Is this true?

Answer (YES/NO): NO